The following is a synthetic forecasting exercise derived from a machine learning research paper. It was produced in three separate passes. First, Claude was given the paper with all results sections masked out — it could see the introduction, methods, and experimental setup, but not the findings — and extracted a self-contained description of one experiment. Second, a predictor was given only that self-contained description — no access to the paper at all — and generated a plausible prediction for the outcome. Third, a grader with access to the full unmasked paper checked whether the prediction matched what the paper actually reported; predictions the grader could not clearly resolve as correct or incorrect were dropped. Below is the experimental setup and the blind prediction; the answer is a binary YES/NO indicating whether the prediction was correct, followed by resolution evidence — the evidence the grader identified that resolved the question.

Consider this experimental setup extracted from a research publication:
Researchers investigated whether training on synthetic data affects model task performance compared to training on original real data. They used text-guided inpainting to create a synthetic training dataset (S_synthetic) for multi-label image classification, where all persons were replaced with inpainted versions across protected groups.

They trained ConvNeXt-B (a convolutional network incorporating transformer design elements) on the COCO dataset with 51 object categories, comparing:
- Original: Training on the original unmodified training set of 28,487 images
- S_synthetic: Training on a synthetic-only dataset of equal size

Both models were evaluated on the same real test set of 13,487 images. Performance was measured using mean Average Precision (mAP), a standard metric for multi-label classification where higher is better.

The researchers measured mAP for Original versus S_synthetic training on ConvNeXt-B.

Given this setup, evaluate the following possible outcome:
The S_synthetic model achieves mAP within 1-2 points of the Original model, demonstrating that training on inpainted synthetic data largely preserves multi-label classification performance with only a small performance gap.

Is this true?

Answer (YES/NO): YES